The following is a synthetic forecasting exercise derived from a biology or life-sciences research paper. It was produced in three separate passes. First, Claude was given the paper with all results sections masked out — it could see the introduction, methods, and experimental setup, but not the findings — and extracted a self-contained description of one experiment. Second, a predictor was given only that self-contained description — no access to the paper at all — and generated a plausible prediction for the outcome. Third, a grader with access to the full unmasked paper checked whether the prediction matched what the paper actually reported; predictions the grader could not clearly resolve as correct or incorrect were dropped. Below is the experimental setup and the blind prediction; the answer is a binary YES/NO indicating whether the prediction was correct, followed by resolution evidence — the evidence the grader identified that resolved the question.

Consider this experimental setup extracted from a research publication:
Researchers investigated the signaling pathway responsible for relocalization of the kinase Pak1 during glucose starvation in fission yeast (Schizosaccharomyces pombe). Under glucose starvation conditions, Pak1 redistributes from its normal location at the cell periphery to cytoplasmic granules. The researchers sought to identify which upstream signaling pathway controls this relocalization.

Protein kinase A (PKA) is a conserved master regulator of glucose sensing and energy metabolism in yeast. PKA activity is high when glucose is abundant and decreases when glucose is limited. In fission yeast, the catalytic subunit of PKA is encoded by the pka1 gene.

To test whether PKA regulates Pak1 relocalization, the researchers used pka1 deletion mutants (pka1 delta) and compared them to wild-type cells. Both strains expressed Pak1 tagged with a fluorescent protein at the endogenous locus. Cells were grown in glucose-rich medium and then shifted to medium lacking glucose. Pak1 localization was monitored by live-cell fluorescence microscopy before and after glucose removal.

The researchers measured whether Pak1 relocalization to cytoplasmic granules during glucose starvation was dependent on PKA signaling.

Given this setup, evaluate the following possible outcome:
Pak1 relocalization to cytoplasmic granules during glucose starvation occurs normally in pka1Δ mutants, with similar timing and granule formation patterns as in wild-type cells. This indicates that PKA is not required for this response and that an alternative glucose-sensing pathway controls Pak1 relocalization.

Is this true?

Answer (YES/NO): NO